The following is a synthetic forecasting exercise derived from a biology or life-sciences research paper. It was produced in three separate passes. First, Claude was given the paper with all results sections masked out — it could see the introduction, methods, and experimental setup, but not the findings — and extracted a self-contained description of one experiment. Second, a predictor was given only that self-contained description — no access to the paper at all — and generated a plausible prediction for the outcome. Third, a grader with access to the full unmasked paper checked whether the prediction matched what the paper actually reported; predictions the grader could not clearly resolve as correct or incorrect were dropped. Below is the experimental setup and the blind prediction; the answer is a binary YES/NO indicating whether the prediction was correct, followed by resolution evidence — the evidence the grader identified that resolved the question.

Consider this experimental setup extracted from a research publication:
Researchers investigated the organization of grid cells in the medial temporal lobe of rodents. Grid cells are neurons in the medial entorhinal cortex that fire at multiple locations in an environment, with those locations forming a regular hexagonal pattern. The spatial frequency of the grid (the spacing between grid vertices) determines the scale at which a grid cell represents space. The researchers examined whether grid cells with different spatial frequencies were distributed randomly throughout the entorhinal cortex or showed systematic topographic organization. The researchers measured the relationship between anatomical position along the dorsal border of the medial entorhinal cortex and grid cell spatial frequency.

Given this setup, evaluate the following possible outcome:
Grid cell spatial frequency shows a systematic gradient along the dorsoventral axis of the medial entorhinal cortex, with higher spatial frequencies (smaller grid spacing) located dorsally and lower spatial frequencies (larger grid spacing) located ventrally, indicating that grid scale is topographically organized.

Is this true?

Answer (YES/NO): YES